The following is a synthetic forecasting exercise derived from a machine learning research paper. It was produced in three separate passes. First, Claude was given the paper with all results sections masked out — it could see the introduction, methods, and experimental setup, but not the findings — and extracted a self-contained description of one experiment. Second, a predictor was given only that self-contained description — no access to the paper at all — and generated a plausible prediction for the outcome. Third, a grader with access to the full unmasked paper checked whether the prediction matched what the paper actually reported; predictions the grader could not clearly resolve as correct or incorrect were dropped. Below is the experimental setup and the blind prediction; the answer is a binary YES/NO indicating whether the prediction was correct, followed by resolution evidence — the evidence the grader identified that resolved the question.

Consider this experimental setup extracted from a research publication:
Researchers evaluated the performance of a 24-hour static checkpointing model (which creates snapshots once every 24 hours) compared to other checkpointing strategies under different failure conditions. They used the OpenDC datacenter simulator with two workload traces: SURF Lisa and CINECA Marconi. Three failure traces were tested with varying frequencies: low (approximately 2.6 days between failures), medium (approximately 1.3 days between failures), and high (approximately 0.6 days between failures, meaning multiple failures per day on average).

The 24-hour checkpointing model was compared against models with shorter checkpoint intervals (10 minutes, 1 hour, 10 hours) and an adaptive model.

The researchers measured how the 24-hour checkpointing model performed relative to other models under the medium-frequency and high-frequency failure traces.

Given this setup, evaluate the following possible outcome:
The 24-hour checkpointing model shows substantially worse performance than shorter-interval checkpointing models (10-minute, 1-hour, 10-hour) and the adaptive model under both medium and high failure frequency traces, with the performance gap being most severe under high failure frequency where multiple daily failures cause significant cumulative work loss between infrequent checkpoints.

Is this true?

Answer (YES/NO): NO